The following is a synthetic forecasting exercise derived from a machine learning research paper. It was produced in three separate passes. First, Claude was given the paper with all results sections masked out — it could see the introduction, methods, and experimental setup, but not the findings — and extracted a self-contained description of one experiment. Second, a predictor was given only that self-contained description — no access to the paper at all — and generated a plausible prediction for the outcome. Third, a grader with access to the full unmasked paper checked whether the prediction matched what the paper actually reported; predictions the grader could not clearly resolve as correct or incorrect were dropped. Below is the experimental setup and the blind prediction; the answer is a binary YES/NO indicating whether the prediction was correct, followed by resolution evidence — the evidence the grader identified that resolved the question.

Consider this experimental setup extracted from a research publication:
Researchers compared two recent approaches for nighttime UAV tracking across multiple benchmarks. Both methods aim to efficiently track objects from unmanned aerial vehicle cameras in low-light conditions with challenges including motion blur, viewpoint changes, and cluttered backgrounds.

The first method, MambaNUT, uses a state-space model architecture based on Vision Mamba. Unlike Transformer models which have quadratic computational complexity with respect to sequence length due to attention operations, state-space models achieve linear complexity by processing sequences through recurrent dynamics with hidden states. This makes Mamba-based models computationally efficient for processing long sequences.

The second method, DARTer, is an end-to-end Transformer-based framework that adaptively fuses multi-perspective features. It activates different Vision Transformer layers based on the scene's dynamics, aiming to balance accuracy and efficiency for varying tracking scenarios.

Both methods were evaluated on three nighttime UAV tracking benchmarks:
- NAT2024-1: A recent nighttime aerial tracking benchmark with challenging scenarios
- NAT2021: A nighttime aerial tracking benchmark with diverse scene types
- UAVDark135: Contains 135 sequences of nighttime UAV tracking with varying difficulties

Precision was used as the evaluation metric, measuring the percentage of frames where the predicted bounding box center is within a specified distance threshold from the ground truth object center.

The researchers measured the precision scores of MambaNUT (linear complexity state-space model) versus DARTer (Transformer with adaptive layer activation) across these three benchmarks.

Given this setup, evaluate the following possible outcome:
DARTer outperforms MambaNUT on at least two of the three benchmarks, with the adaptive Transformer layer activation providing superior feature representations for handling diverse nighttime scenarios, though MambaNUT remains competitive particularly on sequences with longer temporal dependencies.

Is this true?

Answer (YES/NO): NO